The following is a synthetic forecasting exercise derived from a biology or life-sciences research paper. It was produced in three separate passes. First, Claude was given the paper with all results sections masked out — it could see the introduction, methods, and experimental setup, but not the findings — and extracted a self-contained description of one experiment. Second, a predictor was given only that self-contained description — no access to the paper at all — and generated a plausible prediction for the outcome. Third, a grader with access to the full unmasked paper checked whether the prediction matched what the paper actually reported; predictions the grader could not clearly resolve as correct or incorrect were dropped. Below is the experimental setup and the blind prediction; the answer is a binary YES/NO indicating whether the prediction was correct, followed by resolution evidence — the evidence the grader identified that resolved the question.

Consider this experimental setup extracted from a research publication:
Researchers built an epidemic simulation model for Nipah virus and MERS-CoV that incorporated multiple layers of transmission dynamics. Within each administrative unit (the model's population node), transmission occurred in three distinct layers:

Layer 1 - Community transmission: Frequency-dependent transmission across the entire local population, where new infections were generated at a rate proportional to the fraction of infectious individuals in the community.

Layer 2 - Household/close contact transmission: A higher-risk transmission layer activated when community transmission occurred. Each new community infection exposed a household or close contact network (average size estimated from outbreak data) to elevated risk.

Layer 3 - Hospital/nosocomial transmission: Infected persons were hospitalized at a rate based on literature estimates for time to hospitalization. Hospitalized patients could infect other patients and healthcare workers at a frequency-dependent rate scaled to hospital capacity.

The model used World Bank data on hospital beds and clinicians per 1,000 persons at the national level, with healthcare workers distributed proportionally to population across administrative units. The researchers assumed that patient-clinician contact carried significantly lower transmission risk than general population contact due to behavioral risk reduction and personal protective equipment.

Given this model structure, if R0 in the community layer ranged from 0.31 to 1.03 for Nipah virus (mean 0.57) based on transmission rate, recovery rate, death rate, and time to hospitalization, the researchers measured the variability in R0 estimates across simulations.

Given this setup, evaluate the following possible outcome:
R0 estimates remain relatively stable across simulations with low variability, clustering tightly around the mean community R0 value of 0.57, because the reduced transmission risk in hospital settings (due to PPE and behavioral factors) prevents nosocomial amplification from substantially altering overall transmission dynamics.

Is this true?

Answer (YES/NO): NO